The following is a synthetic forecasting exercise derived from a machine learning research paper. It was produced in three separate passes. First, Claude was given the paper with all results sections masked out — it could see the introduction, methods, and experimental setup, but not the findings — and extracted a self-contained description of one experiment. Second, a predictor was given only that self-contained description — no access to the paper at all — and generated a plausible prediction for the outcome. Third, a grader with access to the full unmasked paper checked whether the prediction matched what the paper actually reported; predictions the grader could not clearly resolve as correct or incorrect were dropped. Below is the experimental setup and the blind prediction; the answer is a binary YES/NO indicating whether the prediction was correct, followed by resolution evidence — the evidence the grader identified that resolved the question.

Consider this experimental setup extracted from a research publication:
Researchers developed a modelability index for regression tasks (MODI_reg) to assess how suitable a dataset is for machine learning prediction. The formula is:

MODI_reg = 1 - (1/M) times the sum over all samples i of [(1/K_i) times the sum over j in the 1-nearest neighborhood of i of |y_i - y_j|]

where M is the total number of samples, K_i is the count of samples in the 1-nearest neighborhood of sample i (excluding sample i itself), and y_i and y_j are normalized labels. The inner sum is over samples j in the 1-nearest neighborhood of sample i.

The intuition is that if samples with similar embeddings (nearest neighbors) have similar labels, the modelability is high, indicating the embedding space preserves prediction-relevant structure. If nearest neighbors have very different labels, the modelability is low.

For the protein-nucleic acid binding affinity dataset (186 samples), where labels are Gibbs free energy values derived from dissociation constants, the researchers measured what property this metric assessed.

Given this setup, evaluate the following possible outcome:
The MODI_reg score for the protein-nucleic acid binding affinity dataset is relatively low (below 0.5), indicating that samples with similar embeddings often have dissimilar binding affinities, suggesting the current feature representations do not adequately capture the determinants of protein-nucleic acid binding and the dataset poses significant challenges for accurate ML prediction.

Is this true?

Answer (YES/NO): NO